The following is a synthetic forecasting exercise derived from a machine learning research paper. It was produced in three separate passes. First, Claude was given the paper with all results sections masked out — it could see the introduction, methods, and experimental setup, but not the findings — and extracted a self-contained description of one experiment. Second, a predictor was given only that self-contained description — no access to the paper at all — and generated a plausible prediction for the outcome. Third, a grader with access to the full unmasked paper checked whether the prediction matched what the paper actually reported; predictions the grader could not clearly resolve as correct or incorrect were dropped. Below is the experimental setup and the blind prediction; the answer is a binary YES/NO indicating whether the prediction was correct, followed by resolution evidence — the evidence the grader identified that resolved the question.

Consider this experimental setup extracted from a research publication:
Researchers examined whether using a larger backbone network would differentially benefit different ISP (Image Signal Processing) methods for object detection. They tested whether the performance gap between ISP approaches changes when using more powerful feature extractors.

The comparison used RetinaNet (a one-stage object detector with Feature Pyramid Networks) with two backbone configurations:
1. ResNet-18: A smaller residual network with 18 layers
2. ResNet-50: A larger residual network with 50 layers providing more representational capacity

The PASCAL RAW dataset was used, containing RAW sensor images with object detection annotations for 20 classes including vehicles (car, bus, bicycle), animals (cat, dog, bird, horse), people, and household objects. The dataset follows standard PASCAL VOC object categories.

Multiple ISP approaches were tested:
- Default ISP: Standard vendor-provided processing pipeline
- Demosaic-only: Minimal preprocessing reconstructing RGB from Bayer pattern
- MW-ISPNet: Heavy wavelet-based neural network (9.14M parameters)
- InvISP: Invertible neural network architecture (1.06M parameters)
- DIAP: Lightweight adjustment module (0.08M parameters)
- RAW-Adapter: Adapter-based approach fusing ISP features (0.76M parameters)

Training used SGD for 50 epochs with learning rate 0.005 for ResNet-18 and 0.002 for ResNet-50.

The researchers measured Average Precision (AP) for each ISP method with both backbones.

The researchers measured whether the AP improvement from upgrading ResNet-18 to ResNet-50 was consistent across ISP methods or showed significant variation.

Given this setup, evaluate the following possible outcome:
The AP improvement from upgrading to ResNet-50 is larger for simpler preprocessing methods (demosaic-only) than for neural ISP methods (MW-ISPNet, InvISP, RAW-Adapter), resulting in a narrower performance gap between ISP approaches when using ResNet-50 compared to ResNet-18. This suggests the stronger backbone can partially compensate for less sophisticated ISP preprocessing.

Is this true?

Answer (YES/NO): NO